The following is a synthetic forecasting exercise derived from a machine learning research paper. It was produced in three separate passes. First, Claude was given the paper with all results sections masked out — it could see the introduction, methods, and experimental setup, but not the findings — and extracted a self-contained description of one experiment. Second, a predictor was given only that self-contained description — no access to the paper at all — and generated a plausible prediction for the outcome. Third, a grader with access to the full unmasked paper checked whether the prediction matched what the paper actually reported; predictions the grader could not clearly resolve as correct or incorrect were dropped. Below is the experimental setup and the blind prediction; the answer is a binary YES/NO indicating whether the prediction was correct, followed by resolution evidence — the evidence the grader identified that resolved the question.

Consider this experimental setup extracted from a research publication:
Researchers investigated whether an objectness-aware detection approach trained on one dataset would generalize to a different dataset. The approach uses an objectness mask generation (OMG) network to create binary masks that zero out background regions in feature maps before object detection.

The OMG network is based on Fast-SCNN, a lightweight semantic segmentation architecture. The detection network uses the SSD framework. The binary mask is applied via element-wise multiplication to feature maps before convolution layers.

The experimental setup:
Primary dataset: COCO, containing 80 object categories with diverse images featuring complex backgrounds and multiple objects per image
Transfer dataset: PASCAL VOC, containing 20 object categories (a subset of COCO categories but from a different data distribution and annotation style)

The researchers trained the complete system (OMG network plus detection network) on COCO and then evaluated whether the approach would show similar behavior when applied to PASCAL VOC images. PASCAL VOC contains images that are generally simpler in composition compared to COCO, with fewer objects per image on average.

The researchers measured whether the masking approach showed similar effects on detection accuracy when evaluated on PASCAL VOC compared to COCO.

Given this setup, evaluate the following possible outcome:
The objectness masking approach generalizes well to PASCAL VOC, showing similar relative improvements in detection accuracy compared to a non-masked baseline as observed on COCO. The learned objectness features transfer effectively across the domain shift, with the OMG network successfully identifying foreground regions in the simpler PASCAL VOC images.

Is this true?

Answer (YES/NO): NO